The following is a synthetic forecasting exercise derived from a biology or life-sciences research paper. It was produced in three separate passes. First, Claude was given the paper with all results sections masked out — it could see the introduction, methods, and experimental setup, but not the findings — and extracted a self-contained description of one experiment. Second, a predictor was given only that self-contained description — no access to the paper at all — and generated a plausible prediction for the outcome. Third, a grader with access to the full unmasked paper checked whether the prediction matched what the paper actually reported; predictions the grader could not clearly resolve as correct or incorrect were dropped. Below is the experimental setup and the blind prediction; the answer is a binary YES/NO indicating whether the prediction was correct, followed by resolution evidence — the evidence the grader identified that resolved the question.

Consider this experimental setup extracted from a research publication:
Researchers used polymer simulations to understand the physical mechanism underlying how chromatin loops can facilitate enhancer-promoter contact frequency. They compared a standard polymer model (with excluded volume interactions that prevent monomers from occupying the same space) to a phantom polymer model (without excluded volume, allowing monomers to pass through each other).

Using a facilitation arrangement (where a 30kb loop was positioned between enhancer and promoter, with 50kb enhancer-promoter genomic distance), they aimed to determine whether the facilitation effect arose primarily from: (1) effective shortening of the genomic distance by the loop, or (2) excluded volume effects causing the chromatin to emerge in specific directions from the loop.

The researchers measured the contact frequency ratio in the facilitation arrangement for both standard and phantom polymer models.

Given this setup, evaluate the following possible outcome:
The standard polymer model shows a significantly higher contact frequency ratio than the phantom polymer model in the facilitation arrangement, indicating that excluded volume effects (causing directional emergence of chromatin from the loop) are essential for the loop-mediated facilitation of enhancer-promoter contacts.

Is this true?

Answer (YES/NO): NO